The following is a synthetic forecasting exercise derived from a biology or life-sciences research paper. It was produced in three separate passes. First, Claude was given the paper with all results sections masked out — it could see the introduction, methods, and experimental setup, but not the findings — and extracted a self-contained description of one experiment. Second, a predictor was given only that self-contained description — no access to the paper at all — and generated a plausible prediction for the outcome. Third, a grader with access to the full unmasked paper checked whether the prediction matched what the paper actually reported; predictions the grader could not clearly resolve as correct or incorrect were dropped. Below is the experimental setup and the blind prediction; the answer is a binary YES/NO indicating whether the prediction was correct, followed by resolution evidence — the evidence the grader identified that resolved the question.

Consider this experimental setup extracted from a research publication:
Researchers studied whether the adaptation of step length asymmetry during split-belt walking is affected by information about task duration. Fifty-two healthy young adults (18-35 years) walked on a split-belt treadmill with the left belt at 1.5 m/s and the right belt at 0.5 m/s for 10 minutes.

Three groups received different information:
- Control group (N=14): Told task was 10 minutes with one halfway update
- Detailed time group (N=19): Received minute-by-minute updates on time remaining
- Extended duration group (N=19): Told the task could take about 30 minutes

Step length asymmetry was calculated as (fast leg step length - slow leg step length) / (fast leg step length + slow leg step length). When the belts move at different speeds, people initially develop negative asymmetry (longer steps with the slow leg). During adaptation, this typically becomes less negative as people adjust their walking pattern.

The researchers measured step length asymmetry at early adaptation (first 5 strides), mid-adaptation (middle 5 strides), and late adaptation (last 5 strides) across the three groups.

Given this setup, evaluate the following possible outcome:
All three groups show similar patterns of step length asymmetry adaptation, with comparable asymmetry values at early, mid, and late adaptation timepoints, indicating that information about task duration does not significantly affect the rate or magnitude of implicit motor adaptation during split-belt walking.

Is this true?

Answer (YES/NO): YES